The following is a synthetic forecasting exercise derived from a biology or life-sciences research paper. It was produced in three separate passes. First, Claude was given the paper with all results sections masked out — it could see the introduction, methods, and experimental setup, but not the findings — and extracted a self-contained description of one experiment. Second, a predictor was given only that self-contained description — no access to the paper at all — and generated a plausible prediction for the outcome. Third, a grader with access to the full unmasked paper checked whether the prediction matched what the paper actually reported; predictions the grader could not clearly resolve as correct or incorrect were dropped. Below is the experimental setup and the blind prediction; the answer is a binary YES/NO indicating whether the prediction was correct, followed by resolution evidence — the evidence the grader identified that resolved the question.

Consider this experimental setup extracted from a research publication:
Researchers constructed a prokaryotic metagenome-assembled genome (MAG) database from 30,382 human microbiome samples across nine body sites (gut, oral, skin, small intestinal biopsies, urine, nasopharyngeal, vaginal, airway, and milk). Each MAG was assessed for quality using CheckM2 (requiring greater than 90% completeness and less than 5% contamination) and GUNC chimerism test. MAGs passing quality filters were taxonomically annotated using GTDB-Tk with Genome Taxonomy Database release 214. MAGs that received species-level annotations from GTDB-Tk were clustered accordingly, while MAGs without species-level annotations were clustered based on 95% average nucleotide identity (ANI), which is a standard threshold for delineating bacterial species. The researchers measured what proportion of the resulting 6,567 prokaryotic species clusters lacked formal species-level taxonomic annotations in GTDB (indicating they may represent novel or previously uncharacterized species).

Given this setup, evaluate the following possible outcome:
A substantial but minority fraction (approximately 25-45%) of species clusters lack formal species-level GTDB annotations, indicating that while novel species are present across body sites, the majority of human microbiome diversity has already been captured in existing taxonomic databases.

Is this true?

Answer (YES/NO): NO